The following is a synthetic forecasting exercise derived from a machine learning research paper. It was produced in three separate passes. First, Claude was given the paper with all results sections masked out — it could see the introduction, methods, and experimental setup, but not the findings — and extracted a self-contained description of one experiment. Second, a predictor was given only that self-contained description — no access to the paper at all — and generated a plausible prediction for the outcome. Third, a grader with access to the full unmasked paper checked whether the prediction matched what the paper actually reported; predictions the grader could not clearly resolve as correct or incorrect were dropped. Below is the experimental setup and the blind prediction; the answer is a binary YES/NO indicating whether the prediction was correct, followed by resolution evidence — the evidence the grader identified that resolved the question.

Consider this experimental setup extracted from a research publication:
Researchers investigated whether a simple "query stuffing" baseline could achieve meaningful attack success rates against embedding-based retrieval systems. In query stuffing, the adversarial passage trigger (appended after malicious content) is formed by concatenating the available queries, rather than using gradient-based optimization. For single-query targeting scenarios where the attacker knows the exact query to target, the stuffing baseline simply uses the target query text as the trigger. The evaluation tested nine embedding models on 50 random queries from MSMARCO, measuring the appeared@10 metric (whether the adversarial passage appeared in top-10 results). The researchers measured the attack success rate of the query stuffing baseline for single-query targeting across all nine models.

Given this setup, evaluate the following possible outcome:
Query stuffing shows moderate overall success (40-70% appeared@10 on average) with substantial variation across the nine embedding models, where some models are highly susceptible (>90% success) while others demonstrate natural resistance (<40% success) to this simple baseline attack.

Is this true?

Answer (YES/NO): YES